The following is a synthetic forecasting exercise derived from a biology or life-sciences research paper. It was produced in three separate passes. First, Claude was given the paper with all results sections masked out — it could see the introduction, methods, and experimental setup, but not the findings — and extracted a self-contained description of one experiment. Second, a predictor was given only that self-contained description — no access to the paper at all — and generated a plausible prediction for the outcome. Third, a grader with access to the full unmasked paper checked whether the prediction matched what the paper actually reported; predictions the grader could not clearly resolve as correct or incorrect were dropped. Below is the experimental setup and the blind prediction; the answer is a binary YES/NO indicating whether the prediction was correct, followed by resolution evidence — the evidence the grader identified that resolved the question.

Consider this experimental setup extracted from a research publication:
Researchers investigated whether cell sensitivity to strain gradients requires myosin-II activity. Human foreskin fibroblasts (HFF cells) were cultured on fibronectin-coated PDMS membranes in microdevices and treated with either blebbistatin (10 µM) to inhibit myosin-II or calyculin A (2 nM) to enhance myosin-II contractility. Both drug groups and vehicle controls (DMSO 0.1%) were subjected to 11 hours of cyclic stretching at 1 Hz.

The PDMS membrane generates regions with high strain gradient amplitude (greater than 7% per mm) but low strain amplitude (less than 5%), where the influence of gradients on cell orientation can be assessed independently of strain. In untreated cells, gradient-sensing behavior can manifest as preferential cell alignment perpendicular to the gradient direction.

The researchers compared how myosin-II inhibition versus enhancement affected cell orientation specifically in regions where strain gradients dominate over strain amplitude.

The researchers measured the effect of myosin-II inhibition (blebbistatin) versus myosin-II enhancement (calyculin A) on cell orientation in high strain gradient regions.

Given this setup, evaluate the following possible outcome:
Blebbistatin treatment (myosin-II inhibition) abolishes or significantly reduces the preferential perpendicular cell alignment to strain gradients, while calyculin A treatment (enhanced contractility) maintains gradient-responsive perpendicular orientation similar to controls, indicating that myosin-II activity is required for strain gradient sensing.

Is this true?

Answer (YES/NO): YES